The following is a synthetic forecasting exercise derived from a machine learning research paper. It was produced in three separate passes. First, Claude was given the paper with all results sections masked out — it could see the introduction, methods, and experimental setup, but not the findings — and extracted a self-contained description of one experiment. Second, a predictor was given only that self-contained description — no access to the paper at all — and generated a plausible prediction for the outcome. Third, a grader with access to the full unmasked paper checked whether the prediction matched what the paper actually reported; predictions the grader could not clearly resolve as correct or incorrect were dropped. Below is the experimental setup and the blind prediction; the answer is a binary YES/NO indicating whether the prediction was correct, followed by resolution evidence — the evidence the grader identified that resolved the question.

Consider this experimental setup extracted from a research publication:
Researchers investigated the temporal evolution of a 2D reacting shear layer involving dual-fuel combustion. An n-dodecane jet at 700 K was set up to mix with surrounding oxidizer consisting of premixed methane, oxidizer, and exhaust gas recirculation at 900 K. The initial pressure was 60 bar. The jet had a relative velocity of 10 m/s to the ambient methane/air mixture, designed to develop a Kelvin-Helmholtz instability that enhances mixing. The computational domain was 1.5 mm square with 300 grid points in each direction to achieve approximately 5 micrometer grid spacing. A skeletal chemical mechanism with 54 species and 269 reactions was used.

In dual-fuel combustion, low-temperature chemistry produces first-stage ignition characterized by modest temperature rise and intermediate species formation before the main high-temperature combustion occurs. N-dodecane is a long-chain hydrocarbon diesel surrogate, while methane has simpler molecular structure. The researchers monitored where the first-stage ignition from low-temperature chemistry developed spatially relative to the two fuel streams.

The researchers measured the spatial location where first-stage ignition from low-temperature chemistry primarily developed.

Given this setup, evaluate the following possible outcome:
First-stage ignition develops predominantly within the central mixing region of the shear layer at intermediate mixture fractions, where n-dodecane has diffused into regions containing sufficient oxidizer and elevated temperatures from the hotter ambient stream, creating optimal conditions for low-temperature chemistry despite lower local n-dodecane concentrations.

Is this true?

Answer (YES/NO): NO